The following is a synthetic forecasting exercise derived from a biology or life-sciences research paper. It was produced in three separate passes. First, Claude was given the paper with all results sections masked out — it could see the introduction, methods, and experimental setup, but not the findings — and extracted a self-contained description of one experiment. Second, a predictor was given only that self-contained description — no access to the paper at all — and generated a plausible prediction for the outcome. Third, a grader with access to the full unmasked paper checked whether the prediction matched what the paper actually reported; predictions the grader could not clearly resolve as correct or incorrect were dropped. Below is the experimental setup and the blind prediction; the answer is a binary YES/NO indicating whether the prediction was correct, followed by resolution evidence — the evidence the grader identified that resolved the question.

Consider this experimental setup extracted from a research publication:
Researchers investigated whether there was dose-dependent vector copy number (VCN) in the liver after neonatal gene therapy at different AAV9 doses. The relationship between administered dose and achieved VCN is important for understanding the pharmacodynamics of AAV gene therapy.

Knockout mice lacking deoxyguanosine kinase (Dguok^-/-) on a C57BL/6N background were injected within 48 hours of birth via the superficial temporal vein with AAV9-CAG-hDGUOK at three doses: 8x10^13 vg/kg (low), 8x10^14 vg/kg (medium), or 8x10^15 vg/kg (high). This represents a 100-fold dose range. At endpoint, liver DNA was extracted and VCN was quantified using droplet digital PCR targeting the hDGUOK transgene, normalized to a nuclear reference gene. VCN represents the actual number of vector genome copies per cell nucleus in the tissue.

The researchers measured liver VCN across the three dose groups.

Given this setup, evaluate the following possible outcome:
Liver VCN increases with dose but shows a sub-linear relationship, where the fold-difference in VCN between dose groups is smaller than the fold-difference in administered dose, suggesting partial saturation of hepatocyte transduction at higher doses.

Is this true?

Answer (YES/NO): YES